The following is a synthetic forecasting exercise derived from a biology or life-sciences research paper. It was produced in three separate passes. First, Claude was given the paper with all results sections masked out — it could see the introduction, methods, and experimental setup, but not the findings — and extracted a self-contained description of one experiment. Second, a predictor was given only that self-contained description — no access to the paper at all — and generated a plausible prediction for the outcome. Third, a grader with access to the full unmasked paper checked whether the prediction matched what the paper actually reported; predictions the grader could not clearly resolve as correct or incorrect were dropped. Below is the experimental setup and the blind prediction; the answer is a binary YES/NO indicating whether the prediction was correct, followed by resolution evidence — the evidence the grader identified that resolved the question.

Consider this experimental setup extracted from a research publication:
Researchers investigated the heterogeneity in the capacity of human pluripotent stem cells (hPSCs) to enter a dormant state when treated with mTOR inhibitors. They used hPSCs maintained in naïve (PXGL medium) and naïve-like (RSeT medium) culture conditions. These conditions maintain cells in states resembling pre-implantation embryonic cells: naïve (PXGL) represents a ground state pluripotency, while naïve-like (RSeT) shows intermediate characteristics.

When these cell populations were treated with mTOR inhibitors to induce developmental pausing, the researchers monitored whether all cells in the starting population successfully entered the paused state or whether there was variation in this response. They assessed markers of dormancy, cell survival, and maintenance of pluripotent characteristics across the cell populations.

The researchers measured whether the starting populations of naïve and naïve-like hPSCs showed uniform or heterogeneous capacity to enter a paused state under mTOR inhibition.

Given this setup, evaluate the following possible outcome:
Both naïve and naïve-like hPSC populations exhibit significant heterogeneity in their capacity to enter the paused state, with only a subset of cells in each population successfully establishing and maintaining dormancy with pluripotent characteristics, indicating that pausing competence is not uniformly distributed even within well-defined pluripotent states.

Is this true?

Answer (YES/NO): NO